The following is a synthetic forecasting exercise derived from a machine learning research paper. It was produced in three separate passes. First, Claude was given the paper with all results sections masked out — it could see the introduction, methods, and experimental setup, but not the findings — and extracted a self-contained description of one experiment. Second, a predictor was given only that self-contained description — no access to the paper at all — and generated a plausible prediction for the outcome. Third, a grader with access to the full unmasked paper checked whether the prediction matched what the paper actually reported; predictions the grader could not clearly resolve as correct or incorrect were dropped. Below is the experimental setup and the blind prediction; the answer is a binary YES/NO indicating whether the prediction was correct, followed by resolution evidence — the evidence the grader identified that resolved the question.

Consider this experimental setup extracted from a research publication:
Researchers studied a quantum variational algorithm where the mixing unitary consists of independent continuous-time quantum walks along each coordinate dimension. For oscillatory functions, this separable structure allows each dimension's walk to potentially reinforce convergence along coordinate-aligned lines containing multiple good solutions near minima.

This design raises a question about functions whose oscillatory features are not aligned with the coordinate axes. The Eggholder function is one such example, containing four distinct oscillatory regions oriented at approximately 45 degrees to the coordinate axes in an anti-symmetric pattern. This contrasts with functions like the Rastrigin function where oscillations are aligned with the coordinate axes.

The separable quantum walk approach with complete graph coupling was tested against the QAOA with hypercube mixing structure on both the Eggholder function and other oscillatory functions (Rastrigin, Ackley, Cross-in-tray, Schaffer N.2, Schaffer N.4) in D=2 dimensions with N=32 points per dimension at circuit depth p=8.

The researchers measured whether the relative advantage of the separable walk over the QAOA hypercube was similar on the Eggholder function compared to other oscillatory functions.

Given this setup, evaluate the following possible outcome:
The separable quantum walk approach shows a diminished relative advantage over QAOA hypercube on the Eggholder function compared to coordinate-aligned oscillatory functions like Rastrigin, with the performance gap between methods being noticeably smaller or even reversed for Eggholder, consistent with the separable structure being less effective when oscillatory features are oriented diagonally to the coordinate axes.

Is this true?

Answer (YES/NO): YES